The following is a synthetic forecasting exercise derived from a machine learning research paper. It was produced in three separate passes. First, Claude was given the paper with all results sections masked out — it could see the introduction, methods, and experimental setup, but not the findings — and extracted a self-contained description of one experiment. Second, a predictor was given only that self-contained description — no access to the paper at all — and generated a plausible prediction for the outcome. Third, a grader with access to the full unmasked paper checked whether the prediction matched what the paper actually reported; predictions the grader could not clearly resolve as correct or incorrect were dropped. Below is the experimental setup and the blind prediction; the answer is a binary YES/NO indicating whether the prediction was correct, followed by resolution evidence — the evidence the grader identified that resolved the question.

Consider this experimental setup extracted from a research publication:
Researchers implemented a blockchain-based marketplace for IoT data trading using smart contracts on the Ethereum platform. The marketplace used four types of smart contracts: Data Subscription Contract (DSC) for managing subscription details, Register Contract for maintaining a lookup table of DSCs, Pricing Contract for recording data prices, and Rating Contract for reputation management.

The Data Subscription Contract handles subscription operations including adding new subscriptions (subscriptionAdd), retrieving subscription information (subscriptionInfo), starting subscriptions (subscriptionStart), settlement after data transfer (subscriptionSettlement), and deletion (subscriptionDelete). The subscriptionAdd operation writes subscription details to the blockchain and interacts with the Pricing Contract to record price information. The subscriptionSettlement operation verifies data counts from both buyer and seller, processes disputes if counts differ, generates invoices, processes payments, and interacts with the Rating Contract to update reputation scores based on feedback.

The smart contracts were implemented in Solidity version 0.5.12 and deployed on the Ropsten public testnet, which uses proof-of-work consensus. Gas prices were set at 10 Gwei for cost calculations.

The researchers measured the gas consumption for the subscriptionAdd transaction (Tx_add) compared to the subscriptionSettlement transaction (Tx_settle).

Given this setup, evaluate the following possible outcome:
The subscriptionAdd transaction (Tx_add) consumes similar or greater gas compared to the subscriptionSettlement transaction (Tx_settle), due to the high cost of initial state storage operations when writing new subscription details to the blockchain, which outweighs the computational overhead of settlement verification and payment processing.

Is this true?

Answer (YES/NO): NO